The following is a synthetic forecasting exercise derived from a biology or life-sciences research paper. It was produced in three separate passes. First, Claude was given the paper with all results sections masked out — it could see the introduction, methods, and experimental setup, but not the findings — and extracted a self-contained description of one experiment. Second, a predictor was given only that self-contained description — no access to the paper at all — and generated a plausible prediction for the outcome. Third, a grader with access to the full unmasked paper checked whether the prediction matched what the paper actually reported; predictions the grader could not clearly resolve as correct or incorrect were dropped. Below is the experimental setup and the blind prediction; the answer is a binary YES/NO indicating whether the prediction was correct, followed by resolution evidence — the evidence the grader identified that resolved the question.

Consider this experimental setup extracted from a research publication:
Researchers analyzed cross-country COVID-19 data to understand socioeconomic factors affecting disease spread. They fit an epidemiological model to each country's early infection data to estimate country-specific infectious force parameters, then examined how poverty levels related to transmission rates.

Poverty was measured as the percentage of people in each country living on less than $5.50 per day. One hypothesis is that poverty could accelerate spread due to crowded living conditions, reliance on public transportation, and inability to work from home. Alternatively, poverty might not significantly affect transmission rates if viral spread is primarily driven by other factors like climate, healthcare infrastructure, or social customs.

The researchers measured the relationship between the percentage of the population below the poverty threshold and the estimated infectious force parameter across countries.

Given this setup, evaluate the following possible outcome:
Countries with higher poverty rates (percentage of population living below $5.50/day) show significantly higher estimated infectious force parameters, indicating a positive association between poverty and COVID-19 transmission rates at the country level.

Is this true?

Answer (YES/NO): YES